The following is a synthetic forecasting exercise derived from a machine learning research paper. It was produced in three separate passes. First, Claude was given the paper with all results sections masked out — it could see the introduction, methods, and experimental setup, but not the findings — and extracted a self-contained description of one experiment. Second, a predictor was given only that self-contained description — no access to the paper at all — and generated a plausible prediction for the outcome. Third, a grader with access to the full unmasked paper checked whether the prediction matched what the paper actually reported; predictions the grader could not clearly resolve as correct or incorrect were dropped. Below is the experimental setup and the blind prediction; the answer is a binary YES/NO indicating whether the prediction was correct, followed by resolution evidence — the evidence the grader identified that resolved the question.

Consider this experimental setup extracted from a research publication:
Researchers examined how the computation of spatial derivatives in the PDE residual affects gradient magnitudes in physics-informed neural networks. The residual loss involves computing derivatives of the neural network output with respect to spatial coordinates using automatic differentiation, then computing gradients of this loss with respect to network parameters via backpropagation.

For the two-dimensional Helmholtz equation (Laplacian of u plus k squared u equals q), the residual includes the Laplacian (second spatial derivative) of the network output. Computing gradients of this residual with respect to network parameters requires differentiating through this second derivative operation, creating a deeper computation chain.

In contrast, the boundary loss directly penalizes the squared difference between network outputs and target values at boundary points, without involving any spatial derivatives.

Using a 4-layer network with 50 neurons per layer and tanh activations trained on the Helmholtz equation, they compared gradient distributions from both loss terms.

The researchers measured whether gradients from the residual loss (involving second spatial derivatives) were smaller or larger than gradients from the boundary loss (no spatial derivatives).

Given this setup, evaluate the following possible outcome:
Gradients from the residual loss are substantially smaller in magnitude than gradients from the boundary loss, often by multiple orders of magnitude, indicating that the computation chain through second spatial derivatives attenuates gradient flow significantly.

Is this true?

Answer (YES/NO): NO